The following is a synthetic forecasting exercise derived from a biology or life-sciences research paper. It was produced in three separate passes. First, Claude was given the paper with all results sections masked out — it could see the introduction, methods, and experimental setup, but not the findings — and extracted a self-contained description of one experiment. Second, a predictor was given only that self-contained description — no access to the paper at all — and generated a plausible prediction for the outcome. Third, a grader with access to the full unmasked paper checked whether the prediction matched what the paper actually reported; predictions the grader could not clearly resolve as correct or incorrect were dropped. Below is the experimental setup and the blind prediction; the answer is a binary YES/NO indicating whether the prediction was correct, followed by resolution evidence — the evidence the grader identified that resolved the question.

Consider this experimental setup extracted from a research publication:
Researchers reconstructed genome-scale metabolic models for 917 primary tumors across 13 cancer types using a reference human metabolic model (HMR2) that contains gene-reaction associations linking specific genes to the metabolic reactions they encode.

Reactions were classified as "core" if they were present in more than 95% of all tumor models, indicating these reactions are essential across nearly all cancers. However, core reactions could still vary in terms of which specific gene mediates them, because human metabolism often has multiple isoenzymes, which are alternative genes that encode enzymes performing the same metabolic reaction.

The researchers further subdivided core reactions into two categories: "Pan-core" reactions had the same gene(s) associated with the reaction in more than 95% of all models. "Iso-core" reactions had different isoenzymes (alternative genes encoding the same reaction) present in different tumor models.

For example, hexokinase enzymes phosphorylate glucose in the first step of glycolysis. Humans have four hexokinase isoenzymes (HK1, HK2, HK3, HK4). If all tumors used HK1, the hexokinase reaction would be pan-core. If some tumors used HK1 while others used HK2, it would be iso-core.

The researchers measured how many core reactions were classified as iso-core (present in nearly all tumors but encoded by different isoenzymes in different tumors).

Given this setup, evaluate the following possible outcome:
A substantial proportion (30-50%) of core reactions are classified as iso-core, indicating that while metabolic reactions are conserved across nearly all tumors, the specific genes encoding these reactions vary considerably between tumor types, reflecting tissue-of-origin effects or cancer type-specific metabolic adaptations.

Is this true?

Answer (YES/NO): NO